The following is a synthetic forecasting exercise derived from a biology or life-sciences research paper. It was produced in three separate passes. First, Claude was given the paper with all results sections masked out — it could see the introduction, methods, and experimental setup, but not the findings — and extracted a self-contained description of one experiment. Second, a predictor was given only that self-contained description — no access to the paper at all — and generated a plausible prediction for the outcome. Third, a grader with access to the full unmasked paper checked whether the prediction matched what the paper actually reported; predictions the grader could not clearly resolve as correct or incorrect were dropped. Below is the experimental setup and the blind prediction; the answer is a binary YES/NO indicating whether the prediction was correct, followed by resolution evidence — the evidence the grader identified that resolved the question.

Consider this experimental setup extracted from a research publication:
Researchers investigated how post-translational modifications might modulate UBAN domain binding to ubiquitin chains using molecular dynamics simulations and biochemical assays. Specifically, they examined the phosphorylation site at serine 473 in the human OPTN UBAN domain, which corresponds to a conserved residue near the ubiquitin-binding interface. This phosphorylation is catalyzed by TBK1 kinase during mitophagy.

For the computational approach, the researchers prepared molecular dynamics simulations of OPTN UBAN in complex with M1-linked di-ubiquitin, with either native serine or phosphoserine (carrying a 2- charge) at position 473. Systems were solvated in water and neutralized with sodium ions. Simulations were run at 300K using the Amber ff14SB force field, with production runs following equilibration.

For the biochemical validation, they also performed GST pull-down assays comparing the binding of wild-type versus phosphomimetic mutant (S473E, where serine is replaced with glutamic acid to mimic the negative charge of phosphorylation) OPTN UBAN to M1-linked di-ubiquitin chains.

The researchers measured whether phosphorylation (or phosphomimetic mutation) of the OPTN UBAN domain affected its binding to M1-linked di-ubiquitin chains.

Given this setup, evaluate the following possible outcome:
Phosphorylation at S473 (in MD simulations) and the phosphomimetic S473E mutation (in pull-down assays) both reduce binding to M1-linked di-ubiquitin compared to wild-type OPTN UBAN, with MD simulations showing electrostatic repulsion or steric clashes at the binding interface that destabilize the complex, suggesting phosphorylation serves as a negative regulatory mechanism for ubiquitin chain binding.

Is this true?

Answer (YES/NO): NO